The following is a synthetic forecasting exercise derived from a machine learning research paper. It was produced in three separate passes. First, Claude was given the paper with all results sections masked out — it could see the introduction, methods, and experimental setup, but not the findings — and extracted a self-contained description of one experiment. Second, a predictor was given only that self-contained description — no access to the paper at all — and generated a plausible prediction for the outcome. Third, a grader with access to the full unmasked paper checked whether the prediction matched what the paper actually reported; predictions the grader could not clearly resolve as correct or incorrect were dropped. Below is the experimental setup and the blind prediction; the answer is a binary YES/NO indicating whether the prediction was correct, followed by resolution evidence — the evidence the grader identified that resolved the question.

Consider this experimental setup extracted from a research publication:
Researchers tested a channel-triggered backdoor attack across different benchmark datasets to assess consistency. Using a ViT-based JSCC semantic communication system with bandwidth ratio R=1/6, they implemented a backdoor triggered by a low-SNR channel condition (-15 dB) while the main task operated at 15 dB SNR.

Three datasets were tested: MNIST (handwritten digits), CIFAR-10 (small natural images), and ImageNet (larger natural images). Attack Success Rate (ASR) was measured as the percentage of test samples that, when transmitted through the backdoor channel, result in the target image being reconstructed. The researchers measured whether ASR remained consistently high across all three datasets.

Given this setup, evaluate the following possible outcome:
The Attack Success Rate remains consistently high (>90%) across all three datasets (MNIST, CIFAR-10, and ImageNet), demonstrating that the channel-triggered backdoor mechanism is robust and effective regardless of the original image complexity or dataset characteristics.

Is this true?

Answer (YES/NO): YES